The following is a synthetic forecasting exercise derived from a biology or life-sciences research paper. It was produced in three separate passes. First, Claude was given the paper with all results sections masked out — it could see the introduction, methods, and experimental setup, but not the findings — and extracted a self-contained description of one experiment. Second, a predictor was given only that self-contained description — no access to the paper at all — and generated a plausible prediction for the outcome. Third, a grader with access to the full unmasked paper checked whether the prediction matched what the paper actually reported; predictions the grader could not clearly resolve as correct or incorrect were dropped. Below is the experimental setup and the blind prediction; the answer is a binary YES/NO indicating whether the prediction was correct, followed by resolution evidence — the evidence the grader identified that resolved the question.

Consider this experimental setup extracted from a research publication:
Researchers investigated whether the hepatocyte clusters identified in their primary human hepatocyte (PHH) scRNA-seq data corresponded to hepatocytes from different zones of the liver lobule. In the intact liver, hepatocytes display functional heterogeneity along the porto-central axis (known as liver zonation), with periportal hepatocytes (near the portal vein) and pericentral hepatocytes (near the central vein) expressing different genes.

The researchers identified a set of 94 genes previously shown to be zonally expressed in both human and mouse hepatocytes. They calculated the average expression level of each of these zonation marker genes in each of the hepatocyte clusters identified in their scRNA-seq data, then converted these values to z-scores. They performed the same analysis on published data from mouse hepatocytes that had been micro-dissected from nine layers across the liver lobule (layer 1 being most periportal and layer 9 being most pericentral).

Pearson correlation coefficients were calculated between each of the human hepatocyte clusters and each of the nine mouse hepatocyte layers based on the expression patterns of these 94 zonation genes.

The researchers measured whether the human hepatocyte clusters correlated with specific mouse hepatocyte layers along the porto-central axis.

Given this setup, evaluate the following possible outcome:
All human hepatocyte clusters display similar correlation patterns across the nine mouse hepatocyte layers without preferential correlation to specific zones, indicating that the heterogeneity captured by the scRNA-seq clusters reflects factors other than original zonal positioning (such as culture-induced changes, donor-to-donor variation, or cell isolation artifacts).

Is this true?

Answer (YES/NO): NO